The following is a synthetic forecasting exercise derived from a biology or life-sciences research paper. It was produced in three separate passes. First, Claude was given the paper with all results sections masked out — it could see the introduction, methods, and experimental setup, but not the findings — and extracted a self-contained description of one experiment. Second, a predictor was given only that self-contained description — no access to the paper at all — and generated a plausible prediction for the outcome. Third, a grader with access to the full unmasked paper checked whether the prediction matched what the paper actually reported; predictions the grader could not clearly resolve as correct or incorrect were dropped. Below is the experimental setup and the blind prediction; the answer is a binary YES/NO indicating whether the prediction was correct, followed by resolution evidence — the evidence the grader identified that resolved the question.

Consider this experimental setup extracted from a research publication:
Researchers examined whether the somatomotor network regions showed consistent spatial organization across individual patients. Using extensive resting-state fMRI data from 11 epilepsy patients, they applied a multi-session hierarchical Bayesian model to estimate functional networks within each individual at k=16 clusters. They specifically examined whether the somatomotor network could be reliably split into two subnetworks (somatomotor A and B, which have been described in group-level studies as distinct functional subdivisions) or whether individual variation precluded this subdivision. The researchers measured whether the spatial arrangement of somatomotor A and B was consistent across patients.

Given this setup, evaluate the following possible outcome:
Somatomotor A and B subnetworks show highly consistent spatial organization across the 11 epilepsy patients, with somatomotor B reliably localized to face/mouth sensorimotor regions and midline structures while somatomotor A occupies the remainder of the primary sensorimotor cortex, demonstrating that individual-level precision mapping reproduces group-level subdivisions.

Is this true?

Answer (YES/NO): NO